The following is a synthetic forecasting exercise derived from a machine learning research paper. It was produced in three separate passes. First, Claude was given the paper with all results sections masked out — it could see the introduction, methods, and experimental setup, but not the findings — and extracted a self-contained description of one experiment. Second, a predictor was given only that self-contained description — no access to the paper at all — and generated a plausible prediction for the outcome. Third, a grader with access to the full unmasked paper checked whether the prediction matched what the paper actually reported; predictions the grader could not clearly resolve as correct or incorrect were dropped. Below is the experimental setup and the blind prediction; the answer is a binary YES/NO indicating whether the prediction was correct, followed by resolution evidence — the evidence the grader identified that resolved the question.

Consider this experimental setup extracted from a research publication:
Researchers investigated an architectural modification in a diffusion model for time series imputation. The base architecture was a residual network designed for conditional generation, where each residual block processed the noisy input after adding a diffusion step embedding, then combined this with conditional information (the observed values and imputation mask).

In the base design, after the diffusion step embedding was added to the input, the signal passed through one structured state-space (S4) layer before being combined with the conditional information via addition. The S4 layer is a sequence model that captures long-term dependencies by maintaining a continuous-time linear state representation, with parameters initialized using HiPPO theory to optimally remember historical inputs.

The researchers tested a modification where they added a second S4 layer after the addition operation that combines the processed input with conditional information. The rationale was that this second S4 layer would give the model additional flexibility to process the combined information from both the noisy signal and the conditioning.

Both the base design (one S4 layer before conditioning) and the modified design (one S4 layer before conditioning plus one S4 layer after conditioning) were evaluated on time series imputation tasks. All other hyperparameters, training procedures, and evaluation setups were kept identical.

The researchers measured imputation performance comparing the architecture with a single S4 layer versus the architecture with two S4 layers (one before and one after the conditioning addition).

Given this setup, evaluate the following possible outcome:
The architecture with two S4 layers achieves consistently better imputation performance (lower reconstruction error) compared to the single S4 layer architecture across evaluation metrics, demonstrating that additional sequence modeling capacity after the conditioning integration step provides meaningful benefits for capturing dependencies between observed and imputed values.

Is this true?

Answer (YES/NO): YES